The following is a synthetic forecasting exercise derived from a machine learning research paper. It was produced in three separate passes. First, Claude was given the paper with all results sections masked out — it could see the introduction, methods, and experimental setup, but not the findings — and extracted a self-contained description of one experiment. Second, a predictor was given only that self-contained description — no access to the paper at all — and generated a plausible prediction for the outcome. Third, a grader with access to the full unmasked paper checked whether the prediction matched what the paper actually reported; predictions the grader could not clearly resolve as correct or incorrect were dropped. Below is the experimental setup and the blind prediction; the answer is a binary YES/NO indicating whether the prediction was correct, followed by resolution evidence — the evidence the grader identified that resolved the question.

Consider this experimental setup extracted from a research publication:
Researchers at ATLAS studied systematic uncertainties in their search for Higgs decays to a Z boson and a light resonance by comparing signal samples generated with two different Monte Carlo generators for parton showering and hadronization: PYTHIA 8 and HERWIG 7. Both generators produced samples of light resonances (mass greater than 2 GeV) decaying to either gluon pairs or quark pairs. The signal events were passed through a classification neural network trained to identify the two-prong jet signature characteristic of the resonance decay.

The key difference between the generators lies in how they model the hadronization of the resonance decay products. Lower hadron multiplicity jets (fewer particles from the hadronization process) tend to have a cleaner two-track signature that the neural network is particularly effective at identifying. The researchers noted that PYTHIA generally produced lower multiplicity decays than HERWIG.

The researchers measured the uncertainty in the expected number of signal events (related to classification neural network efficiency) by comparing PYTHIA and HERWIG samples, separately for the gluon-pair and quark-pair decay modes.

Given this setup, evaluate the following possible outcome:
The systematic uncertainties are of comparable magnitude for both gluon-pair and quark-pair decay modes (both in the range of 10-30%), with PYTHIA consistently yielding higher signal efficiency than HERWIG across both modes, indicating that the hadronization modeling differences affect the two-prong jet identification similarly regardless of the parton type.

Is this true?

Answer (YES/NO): NO